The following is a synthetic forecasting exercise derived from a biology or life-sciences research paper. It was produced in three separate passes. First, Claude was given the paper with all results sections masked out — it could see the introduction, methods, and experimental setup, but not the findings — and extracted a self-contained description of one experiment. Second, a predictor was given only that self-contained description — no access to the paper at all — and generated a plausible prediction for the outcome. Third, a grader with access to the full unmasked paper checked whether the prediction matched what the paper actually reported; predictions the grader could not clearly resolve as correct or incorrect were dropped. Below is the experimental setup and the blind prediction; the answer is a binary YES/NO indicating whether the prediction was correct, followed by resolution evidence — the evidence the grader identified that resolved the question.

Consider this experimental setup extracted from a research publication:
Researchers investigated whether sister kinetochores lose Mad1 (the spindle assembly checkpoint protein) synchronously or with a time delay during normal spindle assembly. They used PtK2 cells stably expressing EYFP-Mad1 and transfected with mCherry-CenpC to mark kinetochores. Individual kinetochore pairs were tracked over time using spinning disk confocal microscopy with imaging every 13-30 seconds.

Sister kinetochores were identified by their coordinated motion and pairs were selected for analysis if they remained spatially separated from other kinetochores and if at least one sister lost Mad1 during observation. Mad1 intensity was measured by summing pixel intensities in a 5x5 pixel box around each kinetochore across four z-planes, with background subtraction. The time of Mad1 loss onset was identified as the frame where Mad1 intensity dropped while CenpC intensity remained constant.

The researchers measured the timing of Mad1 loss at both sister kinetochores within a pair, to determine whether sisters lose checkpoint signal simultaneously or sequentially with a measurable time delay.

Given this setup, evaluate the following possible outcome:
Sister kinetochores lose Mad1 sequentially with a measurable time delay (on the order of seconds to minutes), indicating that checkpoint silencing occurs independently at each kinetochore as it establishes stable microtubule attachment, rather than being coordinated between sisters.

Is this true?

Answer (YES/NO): YES